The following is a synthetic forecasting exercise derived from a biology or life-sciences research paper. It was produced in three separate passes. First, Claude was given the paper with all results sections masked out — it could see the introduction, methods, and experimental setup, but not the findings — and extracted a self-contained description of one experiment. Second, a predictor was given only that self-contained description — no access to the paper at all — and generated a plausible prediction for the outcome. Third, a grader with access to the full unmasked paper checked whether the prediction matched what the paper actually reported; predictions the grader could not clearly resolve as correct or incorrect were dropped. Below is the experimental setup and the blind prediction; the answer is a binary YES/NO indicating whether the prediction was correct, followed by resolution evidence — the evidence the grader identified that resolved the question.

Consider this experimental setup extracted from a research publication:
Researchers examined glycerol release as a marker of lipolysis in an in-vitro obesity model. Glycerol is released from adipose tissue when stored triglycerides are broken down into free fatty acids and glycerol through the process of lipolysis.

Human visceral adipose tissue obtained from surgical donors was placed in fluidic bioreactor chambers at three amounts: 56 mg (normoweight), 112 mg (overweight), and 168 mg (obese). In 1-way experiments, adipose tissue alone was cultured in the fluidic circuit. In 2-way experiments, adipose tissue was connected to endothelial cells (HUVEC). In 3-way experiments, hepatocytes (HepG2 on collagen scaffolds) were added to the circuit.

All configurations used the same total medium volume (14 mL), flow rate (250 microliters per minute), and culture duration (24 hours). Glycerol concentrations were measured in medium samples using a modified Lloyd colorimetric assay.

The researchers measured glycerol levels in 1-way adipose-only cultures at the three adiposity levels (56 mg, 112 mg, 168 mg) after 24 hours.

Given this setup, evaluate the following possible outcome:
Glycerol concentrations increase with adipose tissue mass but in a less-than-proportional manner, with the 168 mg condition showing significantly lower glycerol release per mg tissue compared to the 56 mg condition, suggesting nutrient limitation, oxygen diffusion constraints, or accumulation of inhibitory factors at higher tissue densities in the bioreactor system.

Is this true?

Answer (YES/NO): NO